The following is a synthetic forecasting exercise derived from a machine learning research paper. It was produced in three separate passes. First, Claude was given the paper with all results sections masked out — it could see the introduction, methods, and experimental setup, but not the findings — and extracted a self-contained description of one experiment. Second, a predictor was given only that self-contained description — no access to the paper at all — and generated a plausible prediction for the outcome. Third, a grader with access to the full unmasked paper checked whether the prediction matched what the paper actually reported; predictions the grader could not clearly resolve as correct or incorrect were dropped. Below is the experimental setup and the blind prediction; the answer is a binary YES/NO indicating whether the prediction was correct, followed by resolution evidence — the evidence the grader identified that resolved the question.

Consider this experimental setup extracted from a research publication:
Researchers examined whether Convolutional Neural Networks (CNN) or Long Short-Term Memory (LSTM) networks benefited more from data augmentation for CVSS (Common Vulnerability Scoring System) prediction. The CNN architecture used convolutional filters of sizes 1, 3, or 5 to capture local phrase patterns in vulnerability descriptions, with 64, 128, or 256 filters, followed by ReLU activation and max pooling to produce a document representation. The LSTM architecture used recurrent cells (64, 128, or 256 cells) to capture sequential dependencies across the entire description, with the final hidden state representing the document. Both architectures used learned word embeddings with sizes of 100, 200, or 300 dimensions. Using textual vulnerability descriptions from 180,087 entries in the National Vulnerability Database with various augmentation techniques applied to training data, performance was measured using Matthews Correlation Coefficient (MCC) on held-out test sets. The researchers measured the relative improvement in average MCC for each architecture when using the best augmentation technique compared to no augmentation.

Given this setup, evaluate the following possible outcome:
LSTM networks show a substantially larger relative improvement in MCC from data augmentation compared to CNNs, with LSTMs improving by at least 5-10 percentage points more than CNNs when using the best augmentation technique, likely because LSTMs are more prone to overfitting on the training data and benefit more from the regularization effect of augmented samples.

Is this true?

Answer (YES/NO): NO